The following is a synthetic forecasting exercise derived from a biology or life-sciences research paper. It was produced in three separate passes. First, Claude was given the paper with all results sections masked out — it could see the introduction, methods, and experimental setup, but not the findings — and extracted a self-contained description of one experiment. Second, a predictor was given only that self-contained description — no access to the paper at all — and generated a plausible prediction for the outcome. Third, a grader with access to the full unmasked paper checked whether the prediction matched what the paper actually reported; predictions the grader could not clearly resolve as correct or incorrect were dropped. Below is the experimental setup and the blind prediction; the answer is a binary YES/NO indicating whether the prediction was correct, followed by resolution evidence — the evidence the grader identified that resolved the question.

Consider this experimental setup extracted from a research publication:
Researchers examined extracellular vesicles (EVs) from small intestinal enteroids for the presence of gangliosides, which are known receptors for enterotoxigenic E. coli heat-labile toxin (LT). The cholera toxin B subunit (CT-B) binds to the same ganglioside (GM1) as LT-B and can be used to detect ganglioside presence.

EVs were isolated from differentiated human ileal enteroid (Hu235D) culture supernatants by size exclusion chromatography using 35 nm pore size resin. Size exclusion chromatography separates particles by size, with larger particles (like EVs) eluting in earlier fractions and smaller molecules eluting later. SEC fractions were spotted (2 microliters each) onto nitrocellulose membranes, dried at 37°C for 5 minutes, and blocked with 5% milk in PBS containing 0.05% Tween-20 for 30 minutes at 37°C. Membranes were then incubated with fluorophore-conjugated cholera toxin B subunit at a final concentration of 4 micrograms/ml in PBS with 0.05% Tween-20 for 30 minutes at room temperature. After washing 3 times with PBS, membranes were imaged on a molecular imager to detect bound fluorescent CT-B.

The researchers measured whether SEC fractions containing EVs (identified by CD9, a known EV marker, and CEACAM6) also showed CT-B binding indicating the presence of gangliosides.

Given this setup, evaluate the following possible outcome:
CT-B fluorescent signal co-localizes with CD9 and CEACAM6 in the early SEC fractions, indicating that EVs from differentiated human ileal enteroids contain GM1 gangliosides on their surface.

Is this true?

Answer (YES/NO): YES